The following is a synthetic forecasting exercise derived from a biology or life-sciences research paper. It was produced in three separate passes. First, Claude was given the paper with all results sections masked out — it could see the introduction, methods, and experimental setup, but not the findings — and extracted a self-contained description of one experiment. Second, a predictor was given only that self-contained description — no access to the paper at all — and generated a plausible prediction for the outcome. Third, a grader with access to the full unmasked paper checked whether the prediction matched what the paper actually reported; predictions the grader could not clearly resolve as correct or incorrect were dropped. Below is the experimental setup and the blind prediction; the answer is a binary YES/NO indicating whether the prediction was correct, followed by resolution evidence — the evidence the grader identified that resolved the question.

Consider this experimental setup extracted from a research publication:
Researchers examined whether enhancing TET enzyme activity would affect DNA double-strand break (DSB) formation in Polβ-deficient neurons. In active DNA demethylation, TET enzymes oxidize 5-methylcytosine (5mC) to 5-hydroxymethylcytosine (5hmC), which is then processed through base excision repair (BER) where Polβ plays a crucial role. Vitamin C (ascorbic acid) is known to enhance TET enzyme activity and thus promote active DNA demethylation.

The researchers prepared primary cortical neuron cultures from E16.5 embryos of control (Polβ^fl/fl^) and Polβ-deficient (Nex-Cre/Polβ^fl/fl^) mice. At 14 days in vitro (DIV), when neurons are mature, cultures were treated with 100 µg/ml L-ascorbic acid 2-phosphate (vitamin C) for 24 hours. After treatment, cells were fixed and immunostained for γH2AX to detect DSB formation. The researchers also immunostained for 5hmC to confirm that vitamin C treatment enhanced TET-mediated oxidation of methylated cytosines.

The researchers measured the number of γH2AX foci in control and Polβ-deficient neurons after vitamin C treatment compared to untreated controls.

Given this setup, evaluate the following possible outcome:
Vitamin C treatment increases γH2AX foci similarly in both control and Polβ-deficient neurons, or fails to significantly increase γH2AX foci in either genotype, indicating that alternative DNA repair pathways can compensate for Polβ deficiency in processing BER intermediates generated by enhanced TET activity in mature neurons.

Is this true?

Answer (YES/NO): NO